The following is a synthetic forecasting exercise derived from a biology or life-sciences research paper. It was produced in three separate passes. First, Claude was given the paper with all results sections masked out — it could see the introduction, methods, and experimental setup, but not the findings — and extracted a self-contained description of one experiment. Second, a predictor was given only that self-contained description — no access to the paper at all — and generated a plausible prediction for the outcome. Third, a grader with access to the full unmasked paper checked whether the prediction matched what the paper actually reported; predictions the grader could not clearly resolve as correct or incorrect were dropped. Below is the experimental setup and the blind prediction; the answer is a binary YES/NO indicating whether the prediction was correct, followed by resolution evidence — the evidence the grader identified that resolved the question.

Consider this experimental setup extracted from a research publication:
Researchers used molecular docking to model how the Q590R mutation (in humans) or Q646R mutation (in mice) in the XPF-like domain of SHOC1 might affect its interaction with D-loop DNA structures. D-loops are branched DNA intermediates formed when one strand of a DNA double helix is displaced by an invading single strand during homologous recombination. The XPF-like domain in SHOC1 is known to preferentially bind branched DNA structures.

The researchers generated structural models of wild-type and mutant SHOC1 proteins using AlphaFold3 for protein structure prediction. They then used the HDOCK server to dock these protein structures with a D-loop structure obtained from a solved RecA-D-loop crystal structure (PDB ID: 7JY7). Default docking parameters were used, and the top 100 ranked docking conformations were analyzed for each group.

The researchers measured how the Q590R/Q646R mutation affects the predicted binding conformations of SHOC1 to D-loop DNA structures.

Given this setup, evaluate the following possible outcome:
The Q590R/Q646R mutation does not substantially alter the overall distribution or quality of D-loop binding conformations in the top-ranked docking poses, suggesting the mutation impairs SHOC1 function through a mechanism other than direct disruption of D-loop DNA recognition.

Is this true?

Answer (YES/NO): NO